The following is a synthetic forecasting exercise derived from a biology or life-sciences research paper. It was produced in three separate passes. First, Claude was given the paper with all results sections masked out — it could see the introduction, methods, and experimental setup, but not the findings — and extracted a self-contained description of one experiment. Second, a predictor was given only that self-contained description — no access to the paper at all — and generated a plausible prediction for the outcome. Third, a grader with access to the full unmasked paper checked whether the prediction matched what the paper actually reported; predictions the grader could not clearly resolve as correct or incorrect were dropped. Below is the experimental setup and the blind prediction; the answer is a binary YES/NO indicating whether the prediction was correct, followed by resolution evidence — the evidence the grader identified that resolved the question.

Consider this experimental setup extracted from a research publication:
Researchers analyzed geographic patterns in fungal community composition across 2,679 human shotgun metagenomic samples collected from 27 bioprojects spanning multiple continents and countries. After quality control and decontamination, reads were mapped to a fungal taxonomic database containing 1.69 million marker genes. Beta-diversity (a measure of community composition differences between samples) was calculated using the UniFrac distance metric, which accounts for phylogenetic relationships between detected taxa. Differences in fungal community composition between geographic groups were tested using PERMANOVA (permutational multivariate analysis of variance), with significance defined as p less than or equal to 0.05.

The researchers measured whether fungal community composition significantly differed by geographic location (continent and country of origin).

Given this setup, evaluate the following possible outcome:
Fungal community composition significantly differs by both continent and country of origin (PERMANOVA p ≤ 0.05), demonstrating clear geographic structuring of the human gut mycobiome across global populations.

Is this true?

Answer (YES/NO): NO